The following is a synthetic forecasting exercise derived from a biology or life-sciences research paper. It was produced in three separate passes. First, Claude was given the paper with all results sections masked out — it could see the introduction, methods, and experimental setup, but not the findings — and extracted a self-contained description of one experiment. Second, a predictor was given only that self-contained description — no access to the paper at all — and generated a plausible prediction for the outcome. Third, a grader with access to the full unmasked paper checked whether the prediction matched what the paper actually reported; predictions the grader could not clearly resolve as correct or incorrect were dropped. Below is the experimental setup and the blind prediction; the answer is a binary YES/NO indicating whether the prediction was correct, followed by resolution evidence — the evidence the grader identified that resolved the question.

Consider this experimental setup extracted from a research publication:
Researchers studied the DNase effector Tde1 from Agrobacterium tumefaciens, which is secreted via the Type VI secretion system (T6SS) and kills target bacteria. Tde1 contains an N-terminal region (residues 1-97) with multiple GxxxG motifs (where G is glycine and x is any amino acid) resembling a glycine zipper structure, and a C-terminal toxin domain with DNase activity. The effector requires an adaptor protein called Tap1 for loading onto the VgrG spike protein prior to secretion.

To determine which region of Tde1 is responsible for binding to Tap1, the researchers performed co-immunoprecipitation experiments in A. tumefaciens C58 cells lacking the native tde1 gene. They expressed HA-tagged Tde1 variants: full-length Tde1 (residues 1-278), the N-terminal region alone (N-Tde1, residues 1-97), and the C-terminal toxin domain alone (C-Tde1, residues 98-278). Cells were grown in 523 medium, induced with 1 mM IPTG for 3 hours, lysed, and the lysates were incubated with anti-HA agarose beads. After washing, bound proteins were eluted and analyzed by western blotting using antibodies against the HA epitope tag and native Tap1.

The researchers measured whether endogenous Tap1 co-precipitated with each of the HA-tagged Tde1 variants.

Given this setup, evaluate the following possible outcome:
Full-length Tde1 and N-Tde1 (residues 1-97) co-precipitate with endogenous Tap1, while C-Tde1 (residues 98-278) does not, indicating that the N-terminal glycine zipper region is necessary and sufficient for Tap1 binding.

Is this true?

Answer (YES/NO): YES